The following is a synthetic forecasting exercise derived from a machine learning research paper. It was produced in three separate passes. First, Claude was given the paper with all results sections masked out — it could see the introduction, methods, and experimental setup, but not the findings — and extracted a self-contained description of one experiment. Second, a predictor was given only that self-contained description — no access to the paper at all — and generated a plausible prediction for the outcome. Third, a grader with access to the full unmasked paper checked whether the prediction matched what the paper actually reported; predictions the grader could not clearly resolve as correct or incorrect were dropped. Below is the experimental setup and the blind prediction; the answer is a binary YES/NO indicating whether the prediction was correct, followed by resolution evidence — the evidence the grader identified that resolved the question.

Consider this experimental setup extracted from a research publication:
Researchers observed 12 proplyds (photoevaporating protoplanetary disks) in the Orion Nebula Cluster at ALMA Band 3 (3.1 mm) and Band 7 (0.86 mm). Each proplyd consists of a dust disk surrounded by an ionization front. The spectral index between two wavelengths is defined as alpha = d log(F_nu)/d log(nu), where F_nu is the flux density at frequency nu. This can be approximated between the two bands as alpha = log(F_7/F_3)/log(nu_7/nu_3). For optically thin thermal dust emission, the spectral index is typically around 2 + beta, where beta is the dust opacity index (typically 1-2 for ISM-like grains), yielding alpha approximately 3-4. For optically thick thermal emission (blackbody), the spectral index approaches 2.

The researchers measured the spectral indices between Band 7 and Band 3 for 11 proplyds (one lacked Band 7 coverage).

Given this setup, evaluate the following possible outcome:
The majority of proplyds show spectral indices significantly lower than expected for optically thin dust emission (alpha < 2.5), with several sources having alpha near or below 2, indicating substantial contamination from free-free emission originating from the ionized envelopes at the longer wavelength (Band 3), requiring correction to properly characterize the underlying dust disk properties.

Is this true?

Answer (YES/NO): NO